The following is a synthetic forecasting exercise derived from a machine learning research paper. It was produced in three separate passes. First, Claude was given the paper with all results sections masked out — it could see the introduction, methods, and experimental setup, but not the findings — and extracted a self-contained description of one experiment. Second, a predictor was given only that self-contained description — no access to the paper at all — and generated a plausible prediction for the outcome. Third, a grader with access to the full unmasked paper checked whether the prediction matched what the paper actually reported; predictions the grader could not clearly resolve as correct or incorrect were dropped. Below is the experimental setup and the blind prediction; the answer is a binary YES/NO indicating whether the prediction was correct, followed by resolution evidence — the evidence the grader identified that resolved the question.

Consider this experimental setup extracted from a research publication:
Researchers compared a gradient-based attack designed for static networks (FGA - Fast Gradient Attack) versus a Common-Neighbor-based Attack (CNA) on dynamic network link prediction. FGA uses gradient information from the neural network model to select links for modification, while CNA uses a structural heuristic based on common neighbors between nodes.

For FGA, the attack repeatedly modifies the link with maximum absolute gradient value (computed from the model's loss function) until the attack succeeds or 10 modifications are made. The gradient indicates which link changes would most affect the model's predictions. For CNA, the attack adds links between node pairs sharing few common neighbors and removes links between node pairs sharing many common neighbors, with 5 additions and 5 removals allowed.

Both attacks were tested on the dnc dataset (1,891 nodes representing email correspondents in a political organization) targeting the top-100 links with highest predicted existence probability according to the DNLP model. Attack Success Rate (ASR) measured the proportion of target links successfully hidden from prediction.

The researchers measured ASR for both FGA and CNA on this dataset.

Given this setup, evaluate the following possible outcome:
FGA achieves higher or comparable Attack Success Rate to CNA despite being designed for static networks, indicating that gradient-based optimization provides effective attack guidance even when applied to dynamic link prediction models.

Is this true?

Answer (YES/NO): YES